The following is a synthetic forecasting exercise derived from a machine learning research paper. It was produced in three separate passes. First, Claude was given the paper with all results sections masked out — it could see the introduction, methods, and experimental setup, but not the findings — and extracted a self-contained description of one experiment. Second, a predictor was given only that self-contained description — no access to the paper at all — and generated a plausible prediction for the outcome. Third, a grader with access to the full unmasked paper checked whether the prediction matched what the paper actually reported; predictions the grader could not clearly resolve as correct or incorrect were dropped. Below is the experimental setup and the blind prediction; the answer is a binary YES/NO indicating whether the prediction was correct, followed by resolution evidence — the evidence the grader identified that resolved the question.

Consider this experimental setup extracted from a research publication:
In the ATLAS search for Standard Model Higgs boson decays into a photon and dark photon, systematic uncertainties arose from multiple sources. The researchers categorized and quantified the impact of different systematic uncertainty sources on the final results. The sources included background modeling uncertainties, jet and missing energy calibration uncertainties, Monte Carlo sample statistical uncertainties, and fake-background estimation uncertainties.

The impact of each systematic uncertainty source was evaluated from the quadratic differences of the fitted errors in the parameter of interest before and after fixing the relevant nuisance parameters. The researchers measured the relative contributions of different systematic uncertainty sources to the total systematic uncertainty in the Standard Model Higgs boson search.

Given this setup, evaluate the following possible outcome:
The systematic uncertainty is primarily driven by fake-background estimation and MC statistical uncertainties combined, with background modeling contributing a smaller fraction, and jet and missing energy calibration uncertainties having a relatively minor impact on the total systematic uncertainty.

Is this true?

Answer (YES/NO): NO